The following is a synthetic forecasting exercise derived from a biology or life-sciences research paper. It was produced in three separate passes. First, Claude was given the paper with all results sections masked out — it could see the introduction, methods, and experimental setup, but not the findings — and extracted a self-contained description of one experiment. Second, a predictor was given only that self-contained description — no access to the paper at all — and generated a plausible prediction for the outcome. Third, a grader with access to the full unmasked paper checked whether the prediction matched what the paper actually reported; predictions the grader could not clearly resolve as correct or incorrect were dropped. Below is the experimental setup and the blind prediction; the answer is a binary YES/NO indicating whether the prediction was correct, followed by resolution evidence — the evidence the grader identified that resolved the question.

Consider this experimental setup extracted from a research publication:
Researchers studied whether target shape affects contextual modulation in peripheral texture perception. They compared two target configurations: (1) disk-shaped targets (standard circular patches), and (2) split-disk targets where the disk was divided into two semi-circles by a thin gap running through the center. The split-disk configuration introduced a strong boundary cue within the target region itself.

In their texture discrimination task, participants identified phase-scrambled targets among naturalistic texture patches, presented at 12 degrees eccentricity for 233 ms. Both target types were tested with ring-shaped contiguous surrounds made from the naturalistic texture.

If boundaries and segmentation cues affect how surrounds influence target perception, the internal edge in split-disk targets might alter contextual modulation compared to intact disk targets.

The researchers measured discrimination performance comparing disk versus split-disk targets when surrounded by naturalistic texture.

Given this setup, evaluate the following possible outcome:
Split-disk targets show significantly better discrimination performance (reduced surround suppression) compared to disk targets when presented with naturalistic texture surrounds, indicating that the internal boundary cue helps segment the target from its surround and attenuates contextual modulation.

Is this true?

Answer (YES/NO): NO